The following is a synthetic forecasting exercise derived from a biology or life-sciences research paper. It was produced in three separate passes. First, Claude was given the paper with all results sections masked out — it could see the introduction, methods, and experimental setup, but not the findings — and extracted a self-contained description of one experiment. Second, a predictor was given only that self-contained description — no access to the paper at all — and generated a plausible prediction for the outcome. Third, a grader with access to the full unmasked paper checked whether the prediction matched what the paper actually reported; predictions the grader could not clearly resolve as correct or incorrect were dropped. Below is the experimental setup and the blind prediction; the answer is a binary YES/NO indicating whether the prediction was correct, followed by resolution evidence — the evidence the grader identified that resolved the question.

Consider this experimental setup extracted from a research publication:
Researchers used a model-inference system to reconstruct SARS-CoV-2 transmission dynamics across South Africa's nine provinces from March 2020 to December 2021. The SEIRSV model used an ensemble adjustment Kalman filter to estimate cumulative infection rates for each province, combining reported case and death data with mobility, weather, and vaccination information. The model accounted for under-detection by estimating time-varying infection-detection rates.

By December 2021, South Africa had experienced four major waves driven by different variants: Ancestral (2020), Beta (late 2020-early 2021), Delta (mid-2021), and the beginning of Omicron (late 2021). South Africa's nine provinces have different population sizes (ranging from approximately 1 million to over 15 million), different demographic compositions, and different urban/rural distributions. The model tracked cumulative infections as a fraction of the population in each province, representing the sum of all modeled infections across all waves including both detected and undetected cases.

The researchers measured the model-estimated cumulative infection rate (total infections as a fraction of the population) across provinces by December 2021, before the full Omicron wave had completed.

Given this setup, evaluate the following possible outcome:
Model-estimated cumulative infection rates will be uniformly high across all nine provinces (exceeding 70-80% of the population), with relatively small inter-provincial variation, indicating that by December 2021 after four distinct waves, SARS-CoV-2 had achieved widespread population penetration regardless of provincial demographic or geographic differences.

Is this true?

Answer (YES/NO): NO